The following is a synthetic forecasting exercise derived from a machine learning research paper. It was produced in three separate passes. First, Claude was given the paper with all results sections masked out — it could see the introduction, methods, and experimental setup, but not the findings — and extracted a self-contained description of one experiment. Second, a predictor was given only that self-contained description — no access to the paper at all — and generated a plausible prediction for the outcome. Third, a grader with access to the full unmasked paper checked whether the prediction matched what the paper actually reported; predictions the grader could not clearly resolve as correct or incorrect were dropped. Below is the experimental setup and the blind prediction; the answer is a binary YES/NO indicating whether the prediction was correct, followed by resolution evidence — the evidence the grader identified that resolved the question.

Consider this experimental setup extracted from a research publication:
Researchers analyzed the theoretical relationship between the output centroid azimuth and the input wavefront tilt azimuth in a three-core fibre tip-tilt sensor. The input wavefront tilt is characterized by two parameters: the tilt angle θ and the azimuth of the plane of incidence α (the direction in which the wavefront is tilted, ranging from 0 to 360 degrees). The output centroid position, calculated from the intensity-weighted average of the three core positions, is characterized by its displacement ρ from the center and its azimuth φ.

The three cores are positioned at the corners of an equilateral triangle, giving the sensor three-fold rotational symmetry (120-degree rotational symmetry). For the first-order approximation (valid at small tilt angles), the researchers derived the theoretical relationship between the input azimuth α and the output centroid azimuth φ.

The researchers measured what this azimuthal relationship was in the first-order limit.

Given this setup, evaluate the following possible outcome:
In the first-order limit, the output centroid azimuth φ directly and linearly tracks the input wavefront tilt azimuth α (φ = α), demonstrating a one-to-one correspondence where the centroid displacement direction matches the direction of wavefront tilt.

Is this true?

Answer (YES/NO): YES